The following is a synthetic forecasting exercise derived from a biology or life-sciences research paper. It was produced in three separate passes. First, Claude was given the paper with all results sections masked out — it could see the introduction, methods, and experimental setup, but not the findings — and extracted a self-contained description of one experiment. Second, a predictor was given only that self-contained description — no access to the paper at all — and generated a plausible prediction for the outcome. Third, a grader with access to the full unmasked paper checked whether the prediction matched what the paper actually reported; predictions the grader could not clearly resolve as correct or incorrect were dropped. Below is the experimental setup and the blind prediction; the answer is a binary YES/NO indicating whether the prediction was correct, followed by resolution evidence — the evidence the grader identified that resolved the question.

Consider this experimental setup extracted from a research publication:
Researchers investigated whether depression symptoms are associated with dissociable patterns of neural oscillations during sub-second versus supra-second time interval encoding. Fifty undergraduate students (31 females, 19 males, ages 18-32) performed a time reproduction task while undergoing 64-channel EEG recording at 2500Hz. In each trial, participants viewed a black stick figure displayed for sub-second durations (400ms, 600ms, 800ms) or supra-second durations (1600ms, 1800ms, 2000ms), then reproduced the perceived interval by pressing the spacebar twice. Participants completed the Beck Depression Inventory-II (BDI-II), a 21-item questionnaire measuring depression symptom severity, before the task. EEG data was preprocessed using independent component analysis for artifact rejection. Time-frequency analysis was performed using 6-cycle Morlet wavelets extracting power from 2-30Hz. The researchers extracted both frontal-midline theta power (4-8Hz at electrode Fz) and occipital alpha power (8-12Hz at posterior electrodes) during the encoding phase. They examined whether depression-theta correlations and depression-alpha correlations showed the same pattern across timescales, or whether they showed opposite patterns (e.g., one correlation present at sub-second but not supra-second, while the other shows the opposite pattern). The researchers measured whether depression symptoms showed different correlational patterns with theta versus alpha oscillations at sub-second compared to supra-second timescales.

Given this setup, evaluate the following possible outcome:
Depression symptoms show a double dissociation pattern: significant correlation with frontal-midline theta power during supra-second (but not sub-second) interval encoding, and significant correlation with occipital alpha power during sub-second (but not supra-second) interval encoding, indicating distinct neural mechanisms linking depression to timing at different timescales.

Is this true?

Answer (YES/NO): NO